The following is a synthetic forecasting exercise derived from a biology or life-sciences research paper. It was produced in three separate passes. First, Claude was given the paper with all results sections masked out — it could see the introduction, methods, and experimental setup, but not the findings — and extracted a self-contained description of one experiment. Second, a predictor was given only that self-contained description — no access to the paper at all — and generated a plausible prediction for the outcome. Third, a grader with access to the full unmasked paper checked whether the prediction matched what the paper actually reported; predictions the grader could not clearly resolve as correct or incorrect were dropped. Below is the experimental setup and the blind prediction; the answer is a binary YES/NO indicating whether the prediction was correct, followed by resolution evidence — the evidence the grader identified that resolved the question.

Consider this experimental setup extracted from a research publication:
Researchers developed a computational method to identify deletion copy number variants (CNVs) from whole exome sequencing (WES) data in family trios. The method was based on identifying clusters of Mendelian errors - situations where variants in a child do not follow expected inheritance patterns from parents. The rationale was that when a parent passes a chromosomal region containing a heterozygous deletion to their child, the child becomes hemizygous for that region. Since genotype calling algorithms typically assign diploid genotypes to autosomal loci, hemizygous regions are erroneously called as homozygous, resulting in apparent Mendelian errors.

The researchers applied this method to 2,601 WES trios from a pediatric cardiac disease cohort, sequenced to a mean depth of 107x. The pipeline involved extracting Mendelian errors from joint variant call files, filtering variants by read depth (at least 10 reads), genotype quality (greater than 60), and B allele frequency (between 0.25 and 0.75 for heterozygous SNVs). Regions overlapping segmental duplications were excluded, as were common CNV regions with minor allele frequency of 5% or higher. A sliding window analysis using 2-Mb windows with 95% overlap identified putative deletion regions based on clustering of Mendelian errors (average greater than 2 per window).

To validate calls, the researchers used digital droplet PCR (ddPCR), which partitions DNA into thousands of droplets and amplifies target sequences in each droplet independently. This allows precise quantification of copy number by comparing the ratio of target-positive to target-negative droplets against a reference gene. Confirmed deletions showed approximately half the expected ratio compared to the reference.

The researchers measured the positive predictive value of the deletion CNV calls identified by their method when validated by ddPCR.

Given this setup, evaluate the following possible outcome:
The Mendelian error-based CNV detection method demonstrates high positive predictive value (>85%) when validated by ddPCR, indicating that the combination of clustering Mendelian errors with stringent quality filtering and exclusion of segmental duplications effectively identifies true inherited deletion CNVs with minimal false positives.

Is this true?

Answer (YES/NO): YES